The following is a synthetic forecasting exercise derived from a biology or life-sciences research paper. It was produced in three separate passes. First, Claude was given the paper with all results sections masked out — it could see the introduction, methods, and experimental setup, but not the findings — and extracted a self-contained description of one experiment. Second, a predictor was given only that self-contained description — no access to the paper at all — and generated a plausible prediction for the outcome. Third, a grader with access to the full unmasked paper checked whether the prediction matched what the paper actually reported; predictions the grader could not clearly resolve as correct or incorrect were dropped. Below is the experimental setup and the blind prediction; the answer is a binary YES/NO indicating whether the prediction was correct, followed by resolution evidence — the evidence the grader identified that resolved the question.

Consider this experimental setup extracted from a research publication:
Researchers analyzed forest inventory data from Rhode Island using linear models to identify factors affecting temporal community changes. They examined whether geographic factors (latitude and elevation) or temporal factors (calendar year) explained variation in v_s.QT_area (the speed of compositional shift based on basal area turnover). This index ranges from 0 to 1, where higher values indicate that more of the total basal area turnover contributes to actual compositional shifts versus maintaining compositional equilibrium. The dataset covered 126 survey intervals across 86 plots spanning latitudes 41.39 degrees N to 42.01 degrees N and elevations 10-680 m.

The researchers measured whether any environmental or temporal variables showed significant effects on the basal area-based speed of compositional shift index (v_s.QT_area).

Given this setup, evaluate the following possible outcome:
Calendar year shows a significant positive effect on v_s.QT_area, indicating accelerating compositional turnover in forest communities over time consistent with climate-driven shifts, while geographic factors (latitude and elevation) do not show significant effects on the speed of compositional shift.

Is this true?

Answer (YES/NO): NO